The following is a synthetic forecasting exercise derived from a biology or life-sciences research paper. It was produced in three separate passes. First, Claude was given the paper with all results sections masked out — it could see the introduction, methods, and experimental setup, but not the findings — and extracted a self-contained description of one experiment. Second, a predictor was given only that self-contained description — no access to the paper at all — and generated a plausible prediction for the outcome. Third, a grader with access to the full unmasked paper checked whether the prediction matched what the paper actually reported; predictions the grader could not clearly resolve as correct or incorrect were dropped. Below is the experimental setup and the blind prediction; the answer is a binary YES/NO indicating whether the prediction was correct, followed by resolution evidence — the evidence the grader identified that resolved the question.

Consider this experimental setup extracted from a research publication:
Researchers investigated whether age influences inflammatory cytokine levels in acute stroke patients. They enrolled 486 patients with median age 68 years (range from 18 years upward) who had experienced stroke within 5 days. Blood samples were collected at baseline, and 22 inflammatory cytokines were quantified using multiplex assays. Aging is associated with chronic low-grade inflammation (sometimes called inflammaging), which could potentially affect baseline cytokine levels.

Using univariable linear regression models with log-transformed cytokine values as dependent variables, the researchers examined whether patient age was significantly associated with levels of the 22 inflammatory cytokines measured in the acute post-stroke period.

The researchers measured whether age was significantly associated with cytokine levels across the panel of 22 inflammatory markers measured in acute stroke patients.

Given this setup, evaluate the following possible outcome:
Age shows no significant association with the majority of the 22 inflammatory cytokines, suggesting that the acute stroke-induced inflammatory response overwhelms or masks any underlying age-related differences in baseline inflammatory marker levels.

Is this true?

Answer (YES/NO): YES